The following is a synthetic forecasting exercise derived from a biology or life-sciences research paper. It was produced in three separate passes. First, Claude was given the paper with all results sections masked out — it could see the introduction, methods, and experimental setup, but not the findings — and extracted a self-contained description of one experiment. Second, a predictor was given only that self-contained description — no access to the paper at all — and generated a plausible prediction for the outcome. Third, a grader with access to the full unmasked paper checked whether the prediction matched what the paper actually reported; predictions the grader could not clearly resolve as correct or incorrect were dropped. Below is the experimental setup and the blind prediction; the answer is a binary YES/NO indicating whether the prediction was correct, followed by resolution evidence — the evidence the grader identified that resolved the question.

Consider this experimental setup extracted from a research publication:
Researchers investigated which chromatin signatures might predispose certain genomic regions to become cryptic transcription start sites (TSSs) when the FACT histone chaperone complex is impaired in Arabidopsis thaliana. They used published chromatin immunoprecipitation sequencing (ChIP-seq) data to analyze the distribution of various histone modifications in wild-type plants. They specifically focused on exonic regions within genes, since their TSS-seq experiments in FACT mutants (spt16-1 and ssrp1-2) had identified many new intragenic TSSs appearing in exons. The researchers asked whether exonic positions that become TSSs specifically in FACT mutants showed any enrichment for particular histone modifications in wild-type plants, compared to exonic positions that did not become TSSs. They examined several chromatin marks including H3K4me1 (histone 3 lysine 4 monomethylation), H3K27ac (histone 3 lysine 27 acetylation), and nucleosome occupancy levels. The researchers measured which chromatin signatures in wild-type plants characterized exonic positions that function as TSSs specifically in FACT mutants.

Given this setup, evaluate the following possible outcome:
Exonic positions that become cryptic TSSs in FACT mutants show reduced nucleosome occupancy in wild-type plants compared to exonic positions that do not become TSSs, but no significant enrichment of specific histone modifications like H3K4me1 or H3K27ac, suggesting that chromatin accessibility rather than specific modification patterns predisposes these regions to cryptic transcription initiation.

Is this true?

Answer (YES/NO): NO